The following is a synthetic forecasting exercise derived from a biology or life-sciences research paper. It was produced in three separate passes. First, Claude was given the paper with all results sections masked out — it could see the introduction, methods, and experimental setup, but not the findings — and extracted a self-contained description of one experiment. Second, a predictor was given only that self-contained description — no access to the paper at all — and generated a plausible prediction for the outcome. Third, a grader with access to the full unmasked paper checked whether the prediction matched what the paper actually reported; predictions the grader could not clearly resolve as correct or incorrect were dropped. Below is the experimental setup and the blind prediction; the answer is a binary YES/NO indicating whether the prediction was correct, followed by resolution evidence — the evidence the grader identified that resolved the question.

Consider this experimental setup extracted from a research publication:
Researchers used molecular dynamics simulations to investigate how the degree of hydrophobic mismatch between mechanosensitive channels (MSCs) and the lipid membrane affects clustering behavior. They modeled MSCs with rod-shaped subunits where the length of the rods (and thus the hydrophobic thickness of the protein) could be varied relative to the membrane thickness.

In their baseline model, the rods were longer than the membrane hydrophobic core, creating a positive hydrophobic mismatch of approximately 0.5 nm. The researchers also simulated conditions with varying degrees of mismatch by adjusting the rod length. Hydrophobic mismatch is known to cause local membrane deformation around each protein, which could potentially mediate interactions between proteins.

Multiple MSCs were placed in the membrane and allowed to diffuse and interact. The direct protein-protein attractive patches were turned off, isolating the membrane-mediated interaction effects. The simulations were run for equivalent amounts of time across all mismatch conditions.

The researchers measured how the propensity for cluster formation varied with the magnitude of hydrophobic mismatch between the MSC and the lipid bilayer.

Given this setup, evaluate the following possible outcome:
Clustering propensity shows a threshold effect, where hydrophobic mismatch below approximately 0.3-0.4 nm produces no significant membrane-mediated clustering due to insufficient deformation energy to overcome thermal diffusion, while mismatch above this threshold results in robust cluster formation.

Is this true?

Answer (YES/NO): NO